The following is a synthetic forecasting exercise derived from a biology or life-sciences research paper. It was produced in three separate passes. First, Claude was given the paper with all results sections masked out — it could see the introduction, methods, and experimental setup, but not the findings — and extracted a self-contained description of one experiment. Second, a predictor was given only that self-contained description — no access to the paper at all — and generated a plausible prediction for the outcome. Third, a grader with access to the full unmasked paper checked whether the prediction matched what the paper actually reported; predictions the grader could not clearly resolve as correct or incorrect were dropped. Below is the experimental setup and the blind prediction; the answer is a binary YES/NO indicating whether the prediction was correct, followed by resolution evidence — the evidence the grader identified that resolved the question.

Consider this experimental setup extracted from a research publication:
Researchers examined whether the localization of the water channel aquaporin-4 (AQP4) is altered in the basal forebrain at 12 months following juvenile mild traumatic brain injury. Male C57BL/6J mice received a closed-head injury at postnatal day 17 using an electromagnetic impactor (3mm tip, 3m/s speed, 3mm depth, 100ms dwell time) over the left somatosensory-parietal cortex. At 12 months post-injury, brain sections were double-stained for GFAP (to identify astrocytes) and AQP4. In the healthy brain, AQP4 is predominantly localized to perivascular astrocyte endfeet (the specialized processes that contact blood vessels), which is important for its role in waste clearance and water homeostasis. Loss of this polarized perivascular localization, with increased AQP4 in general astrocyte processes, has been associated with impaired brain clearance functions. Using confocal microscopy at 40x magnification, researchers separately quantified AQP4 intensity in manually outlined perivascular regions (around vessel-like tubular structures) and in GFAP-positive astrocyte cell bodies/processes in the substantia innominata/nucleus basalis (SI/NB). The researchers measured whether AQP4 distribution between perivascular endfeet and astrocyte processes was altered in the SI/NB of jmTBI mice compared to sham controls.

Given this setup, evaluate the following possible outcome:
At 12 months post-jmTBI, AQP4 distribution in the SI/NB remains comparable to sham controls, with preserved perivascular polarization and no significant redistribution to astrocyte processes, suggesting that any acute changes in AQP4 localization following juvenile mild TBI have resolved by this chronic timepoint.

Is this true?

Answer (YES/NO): NO